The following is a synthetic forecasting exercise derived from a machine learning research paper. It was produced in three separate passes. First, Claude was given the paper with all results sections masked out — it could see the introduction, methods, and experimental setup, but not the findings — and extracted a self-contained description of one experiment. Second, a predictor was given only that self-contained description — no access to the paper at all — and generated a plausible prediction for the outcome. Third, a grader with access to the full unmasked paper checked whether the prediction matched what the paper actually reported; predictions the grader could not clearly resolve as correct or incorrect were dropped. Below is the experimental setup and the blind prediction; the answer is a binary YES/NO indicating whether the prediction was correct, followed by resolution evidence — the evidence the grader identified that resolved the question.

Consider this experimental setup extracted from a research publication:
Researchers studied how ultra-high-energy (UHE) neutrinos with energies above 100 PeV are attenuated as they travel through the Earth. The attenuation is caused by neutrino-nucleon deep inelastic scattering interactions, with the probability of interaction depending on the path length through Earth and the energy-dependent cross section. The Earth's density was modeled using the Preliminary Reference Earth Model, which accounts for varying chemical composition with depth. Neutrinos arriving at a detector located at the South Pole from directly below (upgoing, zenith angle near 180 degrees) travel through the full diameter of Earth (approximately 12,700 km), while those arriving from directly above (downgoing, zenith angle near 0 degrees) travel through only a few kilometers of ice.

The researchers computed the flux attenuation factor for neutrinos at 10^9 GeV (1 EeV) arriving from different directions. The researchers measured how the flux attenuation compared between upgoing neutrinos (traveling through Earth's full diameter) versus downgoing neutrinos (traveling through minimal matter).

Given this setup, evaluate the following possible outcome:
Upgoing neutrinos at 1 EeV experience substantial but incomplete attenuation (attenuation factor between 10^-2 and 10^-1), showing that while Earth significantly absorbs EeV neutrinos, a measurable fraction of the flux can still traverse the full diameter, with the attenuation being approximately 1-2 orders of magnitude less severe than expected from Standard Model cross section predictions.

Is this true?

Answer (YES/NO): NO